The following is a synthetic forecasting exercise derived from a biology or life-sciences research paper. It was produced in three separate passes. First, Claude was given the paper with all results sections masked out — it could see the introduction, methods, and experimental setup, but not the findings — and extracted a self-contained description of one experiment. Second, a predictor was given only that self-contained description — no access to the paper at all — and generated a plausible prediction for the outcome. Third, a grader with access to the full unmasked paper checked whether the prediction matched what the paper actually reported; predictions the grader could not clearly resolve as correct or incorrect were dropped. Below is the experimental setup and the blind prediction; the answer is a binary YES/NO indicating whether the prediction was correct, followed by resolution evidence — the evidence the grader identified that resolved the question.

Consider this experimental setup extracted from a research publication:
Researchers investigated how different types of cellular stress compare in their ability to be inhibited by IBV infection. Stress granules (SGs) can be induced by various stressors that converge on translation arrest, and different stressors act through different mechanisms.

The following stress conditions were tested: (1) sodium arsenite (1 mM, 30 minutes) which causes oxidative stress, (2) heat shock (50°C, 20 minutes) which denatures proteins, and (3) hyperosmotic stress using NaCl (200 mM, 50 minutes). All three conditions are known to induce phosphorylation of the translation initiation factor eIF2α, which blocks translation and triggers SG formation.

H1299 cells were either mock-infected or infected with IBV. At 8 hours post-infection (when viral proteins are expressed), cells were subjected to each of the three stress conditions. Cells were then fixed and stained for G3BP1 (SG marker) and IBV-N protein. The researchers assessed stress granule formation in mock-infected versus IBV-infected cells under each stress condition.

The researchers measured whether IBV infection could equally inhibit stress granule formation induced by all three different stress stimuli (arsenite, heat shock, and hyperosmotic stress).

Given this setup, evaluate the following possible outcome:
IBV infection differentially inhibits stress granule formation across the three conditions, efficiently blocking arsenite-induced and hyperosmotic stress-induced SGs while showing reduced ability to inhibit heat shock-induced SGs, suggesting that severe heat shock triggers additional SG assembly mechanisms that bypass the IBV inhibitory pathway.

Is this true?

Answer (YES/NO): NO